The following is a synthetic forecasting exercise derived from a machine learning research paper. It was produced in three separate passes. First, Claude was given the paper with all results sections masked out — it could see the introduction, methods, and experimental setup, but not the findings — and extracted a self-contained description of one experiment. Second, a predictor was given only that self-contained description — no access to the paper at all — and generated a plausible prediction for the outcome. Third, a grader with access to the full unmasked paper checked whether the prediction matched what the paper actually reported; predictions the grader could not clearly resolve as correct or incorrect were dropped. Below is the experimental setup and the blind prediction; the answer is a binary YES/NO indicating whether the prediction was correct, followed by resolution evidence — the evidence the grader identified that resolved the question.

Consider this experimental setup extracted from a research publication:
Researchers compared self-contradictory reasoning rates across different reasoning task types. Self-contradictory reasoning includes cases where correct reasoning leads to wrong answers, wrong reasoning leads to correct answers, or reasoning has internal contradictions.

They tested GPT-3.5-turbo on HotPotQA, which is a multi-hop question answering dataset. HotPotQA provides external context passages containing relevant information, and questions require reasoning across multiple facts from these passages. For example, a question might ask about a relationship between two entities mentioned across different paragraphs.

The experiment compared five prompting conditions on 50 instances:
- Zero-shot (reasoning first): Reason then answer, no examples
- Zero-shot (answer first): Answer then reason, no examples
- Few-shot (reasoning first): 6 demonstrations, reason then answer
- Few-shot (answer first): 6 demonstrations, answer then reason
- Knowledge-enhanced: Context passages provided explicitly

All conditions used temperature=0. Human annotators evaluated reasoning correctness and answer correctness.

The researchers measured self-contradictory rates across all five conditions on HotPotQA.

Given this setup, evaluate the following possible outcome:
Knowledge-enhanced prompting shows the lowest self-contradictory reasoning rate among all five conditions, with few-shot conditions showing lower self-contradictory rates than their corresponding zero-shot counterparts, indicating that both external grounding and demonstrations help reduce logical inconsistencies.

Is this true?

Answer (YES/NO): NO